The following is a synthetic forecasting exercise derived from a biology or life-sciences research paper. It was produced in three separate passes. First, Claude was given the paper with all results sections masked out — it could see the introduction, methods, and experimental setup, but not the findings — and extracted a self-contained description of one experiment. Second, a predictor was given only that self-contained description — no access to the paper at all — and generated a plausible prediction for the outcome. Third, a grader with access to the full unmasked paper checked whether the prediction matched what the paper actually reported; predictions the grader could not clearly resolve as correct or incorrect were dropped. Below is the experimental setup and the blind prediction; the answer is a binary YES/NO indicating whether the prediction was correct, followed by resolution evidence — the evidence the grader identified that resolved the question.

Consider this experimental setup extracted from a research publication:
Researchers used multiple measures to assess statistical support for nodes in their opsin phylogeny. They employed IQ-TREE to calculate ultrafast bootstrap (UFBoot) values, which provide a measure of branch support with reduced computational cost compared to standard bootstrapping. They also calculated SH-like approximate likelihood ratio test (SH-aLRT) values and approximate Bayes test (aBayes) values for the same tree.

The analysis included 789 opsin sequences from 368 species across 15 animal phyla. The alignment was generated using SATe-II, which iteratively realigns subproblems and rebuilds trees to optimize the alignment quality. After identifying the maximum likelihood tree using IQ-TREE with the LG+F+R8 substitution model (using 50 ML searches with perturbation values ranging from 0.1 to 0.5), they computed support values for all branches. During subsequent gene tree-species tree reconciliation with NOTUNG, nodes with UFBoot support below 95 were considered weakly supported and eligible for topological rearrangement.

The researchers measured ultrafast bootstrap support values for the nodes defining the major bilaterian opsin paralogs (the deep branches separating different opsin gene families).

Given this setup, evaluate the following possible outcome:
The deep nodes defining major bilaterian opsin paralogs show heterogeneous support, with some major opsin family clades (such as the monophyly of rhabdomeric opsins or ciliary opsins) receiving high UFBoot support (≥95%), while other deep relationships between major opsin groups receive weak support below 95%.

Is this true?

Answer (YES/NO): YES